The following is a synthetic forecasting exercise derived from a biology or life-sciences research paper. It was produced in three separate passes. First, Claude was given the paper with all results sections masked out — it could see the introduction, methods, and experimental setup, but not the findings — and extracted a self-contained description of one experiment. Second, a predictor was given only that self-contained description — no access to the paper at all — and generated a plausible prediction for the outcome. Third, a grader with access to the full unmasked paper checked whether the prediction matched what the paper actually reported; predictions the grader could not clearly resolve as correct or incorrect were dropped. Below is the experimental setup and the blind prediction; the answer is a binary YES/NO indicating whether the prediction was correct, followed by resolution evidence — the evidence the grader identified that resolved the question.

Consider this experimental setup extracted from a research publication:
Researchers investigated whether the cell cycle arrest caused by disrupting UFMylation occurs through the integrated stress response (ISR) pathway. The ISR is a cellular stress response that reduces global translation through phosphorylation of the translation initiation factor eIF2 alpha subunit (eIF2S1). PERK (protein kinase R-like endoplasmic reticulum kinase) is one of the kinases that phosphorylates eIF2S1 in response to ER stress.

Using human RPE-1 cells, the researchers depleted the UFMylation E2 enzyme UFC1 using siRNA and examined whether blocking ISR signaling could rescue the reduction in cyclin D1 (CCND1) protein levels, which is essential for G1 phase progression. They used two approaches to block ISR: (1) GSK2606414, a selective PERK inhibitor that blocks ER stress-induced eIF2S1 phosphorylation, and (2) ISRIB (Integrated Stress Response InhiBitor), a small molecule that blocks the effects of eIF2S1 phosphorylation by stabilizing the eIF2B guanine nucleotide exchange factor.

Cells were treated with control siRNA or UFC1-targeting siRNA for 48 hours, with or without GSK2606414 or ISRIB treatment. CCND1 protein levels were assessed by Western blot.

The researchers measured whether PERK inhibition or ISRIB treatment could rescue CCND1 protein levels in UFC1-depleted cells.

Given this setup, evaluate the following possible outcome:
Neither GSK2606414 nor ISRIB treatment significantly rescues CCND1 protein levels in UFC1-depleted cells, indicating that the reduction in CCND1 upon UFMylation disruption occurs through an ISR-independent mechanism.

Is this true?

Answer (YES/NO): YES